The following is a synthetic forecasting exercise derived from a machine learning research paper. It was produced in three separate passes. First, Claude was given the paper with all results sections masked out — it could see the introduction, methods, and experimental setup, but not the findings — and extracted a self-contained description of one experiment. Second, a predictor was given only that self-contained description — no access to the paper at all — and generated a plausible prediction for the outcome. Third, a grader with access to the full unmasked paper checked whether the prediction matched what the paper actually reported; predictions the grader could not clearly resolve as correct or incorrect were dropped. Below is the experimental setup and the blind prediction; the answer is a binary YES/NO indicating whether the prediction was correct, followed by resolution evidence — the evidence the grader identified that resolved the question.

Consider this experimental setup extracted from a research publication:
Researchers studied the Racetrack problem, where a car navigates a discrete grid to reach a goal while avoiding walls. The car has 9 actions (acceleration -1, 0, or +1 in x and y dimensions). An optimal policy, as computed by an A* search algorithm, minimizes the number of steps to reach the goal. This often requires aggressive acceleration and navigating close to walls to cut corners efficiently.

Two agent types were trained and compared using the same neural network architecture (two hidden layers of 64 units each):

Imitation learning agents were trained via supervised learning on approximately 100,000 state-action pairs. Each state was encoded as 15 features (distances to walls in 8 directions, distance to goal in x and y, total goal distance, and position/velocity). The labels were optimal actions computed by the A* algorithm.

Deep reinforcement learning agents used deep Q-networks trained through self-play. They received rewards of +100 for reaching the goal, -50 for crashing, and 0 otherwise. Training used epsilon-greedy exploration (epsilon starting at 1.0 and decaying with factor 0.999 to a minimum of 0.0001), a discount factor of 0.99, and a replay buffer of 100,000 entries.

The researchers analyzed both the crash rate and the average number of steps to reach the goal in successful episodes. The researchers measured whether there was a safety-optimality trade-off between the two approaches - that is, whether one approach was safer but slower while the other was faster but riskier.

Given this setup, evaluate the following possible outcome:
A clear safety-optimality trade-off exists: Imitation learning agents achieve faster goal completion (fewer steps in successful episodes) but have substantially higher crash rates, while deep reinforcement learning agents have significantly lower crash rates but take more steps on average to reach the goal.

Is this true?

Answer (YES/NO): YES